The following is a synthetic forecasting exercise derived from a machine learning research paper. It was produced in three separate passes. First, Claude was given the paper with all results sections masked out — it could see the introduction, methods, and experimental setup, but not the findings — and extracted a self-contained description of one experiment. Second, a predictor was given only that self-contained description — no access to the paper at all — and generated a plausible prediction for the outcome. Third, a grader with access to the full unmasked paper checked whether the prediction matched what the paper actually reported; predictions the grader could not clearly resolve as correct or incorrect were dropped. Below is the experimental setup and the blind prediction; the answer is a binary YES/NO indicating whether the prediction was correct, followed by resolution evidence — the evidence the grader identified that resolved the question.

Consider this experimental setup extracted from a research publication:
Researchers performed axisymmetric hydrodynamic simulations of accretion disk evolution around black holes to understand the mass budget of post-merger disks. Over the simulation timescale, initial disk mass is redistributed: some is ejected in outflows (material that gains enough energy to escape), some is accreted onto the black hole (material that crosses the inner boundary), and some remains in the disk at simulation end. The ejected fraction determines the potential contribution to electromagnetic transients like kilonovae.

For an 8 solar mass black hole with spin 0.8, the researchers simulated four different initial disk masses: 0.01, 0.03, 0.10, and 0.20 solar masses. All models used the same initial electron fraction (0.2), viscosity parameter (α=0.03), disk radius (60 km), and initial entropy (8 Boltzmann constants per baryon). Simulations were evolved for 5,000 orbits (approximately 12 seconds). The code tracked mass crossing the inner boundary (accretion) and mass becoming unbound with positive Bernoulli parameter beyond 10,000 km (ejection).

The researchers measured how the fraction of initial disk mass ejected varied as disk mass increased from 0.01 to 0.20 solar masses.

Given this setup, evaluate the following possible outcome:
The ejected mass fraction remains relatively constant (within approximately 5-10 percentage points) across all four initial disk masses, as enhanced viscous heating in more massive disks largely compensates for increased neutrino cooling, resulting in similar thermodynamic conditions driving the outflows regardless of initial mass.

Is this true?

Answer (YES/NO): NO